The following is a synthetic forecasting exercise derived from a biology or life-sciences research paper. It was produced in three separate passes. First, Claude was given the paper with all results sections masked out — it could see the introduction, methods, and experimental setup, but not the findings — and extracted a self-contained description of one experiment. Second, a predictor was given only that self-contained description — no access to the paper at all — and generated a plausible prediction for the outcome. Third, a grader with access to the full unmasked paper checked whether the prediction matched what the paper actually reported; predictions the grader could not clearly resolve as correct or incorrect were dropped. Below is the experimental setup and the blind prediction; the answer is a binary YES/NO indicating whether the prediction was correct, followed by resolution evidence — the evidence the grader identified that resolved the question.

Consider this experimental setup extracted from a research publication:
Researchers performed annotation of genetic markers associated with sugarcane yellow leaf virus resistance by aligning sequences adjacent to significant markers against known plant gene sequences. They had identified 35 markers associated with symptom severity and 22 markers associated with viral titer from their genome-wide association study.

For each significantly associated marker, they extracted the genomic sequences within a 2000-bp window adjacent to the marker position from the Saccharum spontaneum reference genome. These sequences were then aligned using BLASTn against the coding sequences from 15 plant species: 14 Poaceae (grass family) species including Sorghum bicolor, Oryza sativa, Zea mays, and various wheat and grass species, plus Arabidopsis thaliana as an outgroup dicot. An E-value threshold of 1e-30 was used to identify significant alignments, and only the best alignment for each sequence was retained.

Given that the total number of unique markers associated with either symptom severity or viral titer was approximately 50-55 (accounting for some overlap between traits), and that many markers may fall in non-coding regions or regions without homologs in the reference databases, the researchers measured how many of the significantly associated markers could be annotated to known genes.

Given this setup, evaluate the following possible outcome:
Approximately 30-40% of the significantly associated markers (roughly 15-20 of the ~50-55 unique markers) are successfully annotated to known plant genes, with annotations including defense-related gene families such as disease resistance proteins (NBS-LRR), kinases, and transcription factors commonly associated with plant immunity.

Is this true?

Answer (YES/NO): NO